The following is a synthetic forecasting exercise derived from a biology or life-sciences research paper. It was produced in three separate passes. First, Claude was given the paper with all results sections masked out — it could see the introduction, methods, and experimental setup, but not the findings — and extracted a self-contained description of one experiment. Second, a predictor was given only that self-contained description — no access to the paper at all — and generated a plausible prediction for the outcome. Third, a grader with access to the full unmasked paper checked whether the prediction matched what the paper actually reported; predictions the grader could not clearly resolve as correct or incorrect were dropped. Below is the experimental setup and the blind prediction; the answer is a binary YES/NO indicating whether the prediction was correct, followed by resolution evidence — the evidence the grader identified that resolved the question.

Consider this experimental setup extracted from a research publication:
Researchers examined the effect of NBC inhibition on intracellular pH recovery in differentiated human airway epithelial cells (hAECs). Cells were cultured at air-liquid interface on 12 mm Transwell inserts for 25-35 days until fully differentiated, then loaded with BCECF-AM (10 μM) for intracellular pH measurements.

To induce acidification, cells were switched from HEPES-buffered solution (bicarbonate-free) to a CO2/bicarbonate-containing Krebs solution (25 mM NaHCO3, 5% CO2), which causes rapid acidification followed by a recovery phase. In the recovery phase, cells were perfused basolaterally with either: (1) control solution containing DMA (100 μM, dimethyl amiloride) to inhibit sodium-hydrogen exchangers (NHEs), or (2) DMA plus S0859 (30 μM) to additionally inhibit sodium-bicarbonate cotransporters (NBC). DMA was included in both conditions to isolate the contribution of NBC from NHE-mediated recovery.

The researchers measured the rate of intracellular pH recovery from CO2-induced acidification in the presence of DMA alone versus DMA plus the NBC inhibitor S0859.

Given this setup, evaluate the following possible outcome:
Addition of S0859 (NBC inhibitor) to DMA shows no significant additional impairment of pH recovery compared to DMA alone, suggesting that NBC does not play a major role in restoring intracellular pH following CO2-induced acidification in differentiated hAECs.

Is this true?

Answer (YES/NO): NO